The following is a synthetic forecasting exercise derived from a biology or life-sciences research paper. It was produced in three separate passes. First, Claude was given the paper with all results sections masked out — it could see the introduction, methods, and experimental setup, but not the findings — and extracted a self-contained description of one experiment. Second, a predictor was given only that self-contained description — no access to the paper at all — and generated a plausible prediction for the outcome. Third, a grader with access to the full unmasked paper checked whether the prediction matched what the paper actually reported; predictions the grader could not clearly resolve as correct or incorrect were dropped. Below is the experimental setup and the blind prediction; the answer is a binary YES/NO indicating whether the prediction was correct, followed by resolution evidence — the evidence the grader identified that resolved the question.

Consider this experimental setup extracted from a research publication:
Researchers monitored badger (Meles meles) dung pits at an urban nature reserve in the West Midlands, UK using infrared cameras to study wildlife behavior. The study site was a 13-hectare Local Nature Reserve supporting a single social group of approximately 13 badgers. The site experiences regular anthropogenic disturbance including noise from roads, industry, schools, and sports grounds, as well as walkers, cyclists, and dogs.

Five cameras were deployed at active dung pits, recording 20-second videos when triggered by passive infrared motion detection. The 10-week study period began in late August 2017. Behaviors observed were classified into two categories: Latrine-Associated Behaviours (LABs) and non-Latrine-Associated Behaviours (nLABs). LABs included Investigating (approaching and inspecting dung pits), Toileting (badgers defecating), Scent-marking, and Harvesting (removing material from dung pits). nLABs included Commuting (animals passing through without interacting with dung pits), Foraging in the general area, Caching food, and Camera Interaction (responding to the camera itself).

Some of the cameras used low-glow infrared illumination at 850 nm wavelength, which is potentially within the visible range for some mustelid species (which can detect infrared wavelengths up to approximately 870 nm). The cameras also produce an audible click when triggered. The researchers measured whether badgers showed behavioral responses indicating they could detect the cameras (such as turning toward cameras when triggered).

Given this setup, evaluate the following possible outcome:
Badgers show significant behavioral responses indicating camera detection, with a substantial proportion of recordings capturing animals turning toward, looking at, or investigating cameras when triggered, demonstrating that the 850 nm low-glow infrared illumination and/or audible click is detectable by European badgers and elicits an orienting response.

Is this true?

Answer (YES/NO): NO